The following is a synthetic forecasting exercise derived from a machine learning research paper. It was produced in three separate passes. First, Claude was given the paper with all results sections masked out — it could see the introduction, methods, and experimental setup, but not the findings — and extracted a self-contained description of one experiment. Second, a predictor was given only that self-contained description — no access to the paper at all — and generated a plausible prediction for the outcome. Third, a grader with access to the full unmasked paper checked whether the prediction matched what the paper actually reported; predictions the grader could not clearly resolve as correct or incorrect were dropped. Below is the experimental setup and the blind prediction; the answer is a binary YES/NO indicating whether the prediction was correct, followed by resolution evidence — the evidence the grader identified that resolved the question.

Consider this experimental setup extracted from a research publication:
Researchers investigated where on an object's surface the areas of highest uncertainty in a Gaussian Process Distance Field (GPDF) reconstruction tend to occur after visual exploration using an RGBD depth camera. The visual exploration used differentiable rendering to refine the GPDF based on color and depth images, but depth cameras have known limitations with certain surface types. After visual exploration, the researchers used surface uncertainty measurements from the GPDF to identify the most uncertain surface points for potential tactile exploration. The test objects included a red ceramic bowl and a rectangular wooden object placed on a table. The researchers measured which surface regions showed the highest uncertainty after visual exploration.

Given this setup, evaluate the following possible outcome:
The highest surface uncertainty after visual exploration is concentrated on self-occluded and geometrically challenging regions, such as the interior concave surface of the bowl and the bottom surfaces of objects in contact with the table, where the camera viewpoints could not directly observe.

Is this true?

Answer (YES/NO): NO